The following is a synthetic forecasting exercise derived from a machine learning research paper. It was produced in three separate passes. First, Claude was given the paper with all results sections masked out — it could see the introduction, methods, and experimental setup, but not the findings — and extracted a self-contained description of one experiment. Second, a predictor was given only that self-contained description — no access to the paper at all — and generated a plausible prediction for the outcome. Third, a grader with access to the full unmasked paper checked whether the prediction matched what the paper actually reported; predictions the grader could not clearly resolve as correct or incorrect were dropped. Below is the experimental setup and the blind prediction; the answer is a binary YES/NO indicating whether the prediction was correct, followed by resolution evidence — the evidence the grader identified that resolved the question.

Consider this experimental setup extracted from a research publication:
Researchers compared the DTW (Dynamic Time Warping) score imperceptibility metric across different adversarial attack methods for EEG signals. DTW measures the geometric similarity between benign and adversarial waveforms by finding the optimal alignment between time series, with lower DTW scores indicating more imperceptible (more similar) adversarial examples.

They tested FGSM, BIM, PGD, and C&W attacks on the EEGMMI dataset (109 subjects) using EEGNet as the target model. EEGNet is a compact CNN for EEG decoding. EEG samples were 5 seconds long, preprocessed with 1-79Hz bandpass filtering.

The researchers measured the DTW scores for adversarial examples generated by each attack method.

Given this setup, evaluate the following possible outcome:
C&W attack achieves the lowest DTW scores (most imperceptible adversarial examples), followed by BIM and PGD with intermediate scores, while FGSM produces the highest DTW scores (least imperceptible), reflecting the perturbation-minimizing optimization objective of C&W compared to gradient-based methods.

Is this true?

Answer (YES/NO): NO